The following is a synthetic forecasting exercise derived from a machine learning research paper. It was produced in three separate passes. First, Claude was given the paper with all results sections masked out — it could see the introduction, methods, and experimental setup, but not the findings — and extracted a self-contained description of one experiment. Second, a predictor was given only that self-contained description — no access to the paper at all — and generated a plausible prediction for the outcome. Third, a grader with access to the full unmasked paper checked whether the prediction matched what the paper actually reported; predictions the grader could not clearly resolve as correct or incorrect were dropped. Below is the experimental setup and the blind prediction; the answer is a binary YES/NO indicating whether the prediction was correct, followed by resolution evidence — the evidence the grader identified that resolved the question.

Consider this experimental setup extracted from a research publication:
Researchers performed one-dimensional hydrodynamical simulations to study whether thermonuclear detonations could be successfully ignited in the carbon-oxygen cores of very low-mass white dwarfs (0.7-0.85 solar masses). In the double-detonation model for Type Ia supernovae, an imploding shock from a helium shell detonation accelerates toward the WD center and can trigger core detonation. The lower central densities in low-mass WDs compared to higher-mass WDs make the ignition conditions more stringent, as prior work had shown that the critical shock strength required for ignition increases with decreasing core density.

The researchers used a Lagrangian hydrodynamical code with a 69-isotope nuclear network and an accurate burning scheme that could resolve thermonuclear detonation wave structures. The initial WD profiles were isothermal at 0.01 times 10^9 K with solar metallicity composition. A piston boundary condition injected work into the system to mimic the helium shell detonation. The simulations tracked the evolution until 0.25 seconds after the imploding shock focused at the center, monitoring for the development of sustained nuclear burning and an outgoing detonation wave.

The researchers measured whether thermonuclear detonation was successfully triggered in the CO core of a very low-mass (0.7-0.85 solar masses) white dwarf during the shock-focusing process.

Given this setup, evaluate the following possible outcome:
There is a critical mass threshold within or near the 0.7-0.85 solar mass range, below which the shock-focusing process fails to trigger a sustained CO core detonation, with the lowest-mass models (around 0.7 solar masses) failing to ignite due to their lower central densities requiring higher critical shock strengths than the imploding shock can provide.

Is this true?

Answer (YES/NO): NO